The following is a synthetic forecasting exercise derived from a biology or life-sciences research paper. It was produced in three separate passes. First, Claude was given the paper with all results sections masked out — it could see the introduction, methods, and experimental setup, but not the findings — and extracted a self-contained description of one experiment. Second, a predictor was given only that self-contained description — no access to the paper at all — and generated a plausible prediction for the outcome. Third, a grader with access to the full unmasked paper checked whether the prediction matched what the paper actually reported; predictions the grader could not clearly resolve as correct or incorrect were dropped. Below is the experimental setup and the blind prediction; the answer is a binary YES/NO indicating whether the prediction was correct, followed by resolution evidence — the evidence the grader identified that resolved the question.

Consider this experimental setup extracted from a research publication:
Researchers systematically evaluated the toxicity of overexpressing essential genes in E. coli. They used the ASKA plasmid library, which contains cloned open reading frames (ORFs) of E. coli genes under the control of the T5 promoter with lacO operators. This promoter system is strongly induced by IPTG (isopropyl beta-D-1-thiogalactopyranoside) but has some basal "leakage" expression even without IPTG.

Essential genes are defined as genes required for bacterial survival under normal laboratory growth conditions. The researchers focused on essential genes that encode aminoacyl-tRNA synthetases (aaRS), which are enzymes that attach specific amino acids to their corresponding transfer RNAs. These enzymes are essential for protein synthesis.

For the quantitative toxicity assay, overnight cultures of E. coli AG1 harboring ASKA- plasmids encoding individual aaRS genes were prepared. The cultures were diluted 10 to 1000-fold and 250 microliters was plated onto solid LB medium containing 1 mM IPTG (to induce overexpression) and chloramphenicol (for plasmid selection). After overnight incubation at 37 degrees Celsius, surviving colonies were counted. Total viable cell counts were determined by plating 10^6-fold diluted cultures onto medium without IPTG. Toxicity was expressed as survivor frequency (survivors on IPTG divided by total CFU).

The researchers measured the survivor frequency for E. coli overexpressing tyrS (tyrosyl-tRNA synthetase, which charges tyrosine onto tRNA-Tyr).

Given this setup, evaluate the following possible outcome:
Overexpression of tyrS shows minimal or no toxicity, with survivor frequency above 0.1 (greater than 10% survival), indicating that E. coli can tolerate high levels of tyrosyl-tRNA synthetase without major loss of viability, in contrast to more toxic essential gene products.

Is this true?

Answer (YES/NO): NO